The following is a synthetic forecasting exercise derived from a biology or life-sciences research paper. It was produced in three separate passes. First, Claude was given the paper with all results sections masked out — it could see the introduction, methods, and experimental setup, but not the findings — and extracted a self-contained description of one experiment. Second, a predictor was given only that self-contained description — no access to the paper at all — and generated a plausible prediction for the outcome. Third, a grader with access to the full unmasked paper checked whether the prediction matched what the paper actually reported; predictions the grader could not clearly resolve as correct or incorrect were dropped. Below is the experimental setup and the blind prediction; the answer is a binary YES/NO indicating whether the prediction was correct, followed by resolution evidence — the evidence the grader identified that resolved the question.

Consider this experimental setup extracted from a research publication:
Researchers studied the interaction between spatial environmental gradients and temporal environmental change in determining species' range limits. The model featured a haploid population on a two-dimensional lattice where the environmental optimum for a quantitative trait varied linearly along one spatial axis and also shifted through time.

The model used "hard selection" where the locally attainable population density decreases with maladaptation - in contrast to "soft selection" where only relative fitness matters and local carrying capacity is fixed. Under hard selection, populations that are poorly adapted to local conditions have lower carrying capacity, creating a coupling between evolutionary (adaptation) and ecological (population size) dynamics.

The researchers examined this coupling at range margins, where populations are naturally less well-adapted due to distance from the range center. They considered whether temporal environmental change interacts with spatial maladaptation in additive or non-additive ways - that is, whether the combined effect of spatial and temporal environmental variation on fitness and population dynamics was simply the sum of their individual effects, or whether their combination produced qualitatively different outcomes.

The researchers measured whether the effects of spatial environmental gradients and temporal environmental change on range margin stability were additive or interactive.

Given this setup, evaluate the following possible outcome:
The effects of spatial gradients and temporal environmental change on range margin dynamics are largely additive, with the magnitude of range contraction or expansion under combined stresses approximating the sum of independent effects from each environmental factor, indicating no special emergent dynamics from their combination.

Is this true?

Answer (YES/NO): NO